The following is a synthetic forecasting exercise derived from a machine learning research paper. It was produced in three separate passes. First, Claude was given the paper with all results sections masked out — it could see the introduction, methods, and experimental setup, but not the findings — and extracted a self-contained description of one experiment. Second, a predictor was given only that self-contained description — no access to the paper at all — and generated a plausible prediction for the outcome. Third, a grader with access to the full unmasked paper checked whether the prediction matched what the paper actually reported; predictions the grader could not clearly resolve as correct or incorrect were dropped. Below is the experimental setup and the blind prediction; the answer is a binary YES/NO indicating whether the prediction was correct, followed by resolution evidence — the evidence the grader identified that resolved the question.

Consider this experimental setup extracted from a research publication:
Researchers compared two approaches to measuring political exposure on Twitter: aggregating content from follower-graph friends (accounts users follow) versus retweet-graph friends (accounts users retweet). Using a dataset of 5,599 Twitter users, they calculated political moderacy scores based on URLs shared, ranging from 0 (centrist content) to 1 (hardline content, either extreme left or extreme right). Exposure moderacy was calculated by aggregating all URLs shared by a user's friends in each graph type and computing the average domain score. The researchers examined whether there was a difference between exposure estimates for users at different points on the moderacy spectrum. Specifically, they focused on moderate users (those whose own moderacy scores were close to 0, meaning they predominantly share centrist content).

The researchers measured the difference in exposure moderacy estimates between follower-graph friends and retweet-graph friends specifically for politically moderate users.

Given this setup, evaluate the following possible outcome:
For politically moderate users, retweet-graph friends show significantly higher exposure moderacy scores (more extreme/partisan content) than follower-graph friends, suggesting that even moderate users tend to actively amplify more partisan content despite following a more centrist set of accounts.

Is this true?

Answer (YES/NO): NO